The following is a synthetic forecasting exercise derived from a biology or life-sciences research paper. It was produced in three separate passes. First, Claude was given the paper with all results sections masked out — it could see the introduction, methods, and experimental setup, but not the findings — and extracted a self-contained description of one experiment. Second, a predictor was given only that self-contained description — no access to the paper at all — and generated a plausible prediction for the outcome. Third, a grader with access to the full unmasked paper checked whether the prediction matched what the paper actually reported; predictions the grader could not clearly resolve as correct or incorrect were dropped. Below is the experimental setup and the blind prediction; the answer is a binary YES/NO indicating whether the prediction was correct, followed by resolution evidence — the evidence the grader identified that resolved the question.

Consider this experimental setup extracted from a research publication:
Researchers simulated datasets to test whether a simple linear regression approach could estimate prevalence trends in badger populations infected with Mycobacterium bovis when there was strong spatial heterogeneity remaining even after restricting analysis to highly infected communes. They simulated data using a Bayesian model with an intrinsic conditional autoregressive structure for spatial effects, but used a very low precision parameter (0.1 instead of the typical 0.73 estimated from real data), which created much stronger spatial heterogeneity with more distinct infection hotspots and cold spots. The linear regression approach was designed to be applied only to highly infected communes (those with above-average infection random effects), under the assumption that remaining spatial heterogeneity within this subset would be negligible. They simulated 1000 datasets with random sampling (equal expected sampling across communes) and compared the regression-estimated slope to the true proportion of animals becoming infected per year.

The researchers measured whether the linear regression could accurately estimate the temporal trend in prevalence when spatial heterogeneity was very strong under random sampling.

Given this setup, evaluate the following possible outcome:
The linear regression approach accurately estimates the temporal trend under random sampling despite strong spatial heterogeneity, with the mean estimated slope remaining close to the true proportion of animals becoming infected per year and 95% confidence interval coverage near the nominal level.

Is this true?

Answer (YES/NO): YES